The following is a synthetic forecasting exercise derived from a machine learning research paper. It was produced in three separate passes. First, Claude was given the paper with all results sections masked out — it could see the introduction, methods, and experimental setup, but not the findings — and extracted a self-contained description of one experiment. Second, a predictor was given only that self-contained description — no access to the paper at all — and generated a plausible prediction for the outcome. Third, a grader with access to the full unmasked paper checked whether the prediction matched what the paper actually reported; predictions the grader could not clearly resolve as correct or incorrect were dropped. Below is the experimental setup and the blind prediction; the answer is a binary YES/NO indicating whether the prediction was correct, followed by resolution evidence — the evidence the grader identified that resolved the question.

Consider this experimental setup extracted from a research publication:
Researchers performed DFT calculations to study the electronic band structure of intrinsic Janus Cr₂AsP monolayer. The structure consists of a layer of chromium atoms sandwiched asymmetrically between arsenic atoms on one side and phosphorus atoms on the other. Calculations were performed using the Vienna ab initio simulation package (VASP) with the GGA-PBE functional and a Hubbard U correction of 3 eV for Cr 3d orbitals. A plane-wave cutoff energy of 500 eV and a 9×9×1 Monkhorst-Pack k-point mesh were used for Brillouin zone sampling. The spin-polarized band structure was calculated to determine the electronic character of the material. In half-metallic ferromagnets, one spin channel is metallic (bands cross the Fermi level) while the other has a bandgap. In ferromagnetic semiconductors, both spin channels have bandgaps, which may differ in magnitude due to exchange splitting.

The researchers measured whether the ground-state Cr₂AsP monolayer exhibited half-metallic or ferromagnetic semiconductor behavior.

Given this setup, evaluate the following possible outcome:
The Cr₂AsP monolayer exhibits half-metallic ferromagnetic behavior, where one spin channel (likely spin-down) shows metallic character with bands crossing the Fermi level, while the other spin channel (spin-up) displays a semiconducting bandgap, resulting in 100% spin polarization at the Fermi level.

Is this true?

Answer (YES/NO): NO